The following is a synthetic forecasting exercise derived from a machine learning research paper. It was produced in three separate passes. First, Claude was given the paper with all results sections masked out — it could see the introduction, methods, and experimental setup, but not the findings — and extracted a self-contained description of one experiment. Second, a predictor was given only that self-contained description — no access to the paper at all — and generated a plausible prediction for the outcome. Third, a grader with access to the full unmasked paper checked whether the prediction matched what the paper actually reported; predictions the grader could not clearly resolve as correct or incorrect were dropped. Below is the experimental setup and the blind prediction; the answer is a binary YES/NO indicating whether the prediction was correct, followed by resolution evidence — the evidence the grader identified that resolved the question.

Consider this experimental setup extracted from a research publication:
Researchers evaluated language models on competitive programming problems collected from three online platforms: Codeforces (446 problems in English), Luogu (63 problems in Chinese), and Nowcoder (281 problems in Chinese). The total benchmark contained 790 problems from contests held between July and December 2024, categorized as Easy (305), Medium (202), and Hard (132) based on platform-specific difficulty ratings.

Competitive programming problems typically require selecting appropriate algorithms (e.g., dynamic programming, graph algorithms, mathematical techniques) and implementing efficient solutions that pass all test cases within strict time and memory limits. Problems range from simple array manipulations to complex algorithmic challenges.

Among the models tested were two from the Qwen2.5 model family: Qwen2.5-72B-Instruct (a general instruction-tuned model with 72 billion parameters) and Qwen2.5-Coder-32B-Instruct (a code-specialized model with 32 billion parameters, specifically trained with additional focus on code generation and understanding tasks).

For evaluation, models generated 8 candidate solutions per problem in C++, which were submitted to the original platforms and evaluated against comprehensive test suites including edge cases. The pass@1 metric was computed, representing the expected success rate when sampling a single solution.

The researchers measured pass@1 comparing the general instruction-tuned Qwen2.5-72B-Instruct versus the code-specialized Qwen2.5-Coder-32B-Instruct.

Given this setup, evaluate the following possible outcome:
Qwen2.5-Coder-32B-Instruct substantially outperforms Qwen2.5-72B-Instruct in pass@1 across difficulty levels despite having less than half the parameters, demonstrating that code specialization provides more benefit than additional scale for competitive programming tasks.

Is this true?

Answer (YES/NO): NO